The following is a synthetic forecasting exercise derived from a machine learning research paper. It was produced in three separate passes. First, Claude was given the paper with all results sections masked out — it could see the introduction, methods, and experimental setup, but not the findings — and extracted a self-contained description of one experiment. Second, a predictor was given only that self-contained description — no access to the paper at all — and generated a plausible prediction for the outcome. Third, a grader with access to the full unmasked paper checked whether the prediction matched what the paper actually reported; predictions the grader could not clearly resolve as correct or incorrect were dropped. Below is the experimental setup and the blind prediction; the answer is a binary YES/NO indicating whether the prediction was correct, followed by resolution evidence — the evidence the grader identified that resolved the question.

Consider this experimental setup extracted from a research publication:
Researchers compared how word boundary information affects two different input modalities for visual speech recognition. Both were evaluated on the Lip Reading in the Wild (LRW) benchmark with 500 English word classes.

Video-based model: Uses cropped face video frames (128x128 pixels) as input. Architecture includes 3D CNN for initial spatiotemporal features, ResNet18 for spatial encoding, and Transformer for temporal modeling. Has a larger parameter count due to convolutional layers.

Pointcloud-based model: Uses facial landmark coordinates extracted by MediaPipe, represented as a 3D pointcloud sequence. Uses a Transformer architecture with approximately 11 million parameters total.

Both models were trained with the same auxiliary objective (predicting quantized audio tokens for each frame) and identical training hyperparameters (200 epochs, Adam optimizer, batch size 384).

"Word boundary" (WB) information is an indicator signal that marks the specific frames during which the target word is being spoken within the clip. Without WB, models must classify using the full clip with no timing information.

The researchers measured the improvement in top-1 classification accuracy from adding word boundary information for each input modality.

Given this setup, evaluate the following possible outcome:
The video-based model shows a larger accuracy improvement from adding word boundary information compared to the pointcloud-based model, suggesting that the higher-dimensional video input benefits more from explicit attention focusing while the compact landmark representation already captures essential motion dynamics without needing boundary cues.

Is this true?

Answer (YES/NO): NO